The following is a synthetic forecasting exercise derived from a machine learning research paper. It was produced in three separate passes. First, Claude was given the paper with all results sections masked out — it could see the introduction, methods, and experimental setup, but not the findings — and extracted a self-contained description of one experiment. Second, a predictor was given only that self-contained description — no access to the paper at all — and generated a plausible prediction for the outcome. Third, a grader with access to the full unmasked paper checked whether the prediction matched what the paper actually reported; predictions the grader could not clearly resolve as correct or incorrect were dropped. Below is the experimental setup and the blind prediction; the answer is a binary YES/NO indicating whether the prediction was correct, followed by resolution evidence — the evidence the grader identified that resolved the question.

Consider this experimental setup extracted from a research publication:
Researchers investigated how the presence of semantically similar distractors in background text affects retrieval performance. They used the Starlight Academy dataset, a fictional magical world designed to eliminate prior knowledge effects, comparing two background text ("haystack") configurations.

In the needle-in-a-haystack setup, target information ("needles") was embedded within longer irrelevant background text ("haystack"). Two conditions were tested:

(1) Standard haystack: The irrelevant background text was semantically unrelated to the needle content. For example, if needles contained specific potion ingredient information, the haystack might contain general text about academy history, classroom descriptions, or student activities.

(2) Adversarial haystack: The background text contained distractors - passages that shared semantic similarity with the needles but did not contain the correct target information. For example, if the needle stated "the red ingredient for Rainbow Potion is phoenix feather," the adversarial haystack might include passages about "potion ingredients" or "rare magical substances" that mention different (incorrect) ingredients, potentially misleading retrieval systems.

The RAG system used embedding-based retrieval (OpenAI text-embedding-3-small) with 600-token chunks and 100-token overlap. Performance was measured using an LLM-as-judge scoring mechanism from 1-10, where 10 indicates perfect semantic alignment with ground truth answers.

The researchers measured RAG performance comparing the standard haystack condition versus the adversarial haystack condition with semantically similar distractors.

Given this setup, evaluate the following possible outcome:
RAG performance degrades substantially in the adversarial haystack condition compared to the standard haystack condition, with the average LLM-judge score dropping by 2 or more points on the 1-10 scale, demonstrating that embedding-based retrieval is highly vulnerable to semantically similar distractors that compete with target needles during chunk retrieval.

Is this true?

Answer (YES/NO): NO